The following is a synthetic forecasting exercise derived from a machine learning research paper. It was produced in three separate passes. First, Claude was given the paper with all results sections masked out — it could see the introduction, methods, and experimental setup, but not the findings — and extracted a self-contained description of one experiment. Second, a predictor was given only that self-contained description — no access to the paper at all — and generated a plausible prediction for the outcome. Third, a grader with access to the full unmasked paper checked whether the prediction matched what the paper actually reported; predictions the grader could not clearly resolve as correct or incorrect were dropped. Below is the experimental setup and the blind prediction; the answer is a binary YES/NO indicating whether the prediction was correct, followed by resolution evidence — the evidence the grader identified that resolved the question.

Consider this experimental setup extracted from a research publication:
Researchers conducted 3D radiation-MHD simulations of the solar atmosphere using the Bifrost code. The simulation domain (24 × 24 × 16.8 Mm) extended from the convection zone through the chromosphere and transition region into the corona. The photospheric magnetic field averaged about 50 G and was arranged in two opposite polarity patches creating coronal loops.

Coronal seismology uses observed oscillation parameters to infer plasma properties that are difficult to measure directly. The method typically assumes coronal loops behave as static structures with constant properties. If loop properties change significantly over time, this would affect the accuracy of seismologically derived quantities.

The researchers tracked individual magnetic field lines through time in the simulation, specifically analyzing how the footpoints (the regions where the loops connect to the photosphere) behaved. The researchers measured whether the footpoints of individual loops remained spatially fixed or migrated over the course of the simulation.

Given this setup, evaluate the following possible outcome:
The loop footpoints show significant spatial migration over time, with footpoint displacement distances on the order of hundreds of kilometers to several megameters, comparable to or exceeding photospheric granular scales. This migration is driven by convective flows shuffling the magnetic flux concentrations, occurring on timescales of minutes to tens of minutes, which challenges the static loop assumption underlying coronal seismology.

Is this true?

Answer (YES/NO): YES